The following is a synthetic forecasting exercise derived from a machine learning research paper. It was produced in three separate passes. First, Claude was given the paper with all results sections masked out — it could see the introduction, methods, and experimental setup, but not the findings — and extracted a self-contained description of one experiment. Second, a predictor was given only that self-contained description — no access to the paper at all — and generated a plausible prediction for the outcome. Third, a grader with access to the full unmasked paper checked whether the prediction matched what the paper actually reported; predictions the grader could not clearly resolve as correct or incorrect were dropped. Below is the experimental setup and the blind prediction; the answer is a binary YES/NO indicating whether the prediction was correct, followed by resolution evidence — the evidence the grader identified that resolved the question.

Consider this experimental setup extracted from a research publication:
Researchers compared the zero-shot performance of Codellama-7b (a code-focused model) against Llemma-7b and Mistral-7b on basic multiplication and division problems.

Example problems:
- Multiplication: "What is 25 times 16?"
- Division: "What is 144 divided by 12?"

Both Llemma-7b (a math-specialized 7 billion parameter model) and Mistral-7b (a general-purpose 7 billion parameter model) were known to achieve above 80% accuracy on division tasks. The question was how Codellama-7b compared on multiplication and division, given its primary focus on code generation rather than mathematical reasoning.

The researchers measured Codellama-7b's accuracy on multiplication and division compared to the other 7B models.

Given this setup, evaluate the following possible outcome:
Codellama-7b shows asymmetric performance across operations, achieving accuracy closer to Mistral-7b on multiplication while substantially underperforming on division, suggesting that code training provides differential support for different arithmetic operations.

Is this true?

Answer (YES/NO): NO